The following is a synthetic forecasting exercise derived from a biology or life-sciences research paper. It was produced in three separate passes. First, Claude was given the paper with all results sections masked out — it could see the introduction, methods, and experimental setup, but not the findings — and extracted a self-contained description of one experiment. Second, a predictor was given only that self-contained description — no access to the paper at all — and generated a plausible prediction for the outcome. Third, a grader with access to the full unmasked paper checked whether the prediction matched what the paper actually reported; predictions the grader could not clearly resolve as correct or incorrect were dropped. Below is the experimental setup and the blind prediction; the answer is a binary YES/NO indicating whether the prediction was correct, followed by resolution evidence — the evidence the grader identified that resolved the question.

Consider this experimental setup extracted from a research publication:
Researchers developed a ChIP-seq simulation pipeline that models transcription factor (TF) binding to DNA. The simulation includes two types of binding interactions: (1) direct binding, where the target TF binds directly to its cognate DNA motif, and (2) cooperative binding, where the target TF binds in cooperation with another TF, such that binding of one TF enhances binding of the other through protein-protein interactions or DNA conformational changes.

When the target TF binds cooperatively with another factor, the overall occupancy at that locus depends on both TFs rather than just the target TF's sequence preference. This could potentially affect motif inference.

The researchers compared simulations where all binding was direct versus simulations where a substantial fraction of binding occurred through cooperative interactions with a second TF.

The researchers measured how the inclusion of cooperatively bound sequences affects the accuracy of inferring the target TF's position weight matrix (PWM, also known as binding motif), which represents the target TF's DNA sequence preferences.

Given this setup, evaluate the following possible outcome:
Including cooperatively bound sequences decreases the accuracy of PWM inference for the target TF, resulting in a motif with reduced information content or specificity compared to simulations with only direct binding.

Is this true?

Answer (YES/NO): NO